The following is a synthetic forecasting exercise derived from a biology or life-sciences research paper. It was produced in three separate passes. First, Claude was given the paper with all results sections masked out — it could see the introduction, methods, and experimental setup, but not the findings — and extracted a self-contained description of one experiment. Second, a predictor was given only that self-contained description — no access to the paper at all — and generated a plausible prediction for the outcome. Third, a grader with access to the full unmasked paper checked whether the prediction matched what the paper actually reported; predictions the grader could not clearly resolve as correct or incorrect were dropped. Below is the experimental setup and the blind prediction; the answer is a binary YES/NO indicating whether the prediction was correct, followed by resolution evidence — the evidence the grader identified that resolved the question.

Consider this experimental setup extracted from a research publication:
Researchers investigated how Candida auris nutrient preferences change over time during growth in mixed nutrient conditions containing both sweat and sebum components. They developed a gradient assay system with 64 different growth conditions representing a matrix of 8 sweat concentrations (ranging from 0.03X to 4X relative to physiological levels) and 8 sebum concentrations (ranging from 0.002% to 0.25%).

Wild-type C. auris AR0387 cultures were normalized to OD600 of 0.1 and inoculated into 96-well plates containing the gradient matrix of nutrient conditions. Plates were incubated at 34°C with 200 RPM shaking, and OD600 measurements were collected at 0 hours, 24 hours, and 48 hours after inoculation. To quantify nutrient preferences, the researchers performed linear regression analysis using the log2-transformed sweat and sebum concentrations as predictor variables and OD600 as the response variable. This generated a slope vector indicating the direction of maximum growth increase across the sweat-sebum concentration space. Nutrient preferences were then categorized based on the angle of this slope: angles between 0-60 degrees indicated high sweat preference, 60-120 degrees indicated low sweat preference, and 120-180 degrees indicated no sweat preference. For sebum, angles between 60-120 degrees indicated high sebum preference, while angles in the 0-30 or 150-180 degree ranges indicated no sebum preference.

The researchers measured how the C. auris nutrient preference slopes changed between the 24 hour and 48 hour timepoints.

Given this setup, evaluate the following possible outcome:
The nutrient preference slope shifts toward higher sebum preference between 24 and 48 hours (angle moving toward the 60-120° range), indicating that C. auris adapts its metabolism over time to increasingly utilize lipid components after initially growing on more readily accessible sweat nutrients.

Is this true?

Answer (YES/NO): YES